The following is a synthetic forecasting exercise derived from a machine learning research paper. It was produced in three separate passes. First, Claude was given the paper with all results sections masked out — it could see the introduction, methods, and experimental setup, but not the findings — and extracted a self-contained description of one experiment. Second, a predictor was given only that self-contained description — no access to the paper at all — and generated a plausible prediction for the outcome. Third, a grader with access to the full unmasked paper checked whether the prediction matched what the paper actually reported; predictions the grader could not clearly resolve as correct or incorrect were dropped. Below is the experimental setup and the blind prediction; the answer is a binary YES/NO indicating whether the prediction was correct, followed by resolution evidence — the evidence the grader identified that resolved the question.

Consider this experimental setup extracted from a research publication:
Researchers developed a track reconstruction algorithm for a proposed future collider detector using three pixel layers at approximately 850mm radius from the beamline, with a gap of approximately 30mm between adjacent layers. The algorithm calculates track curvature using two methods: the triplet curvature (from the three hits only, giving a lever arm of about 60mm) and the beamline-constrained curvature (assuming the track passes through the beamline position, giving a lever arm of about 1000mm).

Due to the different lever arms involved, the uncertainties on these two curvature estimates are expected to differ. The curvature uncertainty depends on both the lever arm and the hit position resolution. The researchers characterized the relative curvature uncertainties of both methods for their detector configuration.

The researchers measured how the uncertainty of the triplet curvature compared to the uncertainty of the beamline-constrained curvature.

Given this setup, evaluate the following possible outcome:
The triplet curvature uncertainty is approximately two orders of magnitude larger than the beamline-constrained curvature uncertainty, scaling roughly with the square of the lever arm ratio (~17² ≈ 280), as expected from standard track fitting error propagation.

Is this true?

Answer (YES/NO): NO